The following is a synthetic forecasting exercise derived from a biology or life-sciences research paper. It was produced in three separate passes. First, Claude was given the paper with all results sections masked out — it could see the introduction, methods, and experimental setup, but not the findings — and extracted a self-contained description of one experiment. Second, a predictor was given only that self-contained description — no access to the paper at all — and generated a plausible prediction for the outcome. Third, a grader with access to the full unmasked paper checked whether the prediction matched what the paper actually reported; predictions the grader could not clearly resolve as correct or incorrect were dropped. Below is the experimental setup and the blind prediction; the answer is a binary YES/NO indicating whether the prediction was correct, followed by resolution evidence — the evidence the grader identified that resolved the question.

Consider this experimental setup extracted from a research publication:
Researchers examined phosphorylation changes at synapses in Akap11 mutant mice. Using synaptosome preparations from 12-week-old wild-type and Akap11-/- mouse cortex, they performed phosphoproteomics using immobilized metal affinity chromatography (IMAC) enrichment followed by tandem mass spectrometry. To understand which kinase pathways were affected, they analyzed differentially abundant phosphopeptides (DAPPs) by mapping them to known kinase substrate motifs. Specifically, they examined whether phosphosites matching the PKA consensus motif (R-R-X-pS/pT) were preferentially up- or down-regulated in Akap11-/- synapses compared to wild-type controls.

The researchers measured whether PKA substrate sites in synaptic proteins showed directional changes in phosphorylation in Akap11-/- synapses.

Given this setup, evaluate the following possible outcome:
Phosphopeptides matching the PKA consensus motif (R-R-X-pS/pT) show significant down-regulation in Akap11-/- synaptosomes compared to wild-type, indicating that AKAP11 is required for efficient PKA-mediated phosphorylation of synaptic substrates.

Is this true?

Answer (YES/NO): NO